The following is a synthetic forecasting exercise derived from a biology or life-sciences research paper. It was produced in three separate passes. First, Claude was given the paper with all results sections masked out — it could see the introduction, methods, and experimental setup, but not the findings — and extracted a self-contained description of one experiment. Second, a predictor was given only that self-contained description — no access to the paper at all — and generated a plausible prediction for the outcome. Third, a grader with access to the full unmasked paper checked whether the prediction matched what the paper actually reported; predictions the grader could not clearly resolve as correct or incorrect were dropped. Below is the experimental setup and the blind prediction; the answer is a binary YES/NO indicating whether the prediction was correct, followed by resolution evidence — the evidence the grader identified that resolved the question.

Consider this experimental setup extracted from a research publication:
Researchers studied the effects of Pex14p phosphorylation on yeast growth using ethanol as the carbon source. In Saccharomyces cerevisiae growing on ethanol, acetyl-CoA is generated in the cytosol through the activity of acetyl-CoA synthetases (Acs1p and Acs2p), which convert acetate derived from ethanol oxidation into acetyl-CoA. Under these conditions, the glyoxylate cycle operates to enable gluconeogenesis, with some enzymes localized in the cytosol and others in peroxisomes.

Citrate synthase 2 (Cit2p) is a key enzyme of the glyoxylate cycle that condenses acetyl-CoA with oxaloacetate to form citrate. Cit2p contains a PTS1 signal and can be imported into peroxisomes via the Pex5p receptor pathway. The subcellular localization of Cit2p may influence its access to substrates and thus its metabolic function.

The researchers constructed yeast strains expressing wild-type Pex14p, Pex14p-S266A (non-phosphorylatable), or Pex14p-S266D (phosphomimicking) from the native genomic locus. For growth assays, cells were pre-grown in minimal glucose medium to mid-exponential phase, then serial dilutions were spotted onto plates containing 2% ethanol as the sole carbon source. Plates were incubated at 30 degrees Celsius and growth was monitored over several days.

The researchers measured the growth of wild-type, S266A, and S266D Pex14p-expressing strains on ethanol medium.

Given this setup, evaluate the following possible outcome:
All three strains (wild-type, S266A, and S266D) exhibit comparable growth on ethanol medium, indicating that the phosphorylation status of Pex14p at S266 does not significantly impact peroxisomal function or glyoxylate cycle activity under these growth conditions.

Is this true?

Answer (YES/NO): NO